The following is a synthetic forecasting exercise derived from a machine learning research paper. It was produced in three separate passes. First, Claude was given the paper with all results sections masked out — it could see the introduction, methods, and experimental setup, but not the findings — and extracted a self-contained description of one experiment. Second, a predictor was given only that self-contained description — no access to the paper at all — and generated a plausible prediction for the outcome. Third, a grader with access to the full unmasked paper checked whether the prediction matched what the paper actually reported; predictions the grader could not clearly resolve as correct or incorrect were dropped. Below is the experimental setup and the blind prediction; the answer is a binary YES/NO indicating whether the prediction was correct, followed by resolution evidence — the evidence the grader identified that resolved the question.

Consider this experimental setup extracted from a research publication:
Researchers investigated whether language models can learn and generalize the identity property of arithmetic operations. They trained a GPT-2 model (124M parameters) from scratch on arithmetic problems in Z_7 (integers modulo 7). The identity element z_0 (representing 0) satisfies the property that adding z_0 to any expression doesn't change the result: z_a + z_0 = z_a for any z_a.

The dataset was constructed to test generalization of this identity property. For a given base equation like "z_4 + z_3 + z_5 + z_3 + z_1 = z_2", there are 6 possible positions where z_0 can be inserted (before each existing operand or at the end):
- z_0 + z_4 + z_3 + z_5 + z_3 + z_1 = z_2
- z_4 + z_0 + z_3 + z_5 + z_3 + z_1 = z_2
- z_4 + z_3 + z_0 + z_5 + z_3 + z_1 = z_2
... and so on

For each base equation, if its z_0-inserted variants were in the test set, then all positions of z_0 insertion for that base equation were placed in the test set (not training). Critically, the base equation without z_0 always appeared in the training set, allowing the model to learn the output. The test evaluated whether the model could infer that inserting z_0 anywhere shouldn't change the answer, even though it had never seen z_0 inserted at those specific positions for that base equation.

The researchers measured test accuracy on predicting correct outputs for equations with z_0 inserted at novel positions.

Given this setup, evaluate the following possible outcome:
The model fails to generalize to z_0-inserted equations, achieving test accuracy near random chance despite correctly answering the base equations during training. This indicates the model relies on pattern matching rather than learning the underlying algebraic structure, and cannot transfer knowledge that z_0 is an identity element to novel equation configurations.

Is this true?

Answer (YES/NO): NO